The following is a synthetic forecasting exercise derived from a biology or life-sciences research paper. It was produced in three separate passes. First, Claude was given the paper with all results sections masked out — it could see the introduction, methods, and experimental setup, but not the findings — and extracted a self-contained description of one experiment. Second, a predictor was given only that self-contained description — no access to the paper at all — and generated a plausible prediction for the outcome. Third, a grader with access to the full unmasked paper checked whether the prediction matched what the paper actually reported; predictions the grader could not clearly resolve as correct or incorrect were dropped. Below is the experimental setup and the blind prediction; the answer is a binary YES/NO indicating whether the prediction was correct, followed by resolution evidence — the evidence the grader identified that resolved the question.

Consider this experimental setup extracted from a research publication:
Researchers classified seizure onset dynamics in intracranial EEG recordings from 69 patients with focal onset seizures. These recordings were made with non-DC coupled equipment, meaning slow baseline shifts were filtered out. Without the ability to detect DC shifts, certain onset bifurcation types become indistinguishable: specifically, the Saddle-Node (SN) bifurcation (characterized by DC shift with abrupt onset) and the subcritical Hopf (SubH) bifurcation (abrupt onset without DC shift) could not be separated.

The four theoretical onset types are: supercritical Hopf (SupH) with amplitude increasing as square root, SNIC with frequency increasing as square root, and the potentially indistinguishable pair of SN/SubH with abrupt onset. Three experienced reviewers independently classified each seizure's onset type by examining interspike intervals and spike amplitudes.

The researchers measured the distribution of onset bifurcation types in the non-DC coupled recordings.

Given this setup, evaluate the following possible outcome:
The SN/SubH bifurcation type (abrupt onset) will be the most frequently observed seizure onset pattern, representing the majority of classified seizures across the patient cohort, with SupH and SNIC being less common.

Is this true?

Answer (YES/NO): YES